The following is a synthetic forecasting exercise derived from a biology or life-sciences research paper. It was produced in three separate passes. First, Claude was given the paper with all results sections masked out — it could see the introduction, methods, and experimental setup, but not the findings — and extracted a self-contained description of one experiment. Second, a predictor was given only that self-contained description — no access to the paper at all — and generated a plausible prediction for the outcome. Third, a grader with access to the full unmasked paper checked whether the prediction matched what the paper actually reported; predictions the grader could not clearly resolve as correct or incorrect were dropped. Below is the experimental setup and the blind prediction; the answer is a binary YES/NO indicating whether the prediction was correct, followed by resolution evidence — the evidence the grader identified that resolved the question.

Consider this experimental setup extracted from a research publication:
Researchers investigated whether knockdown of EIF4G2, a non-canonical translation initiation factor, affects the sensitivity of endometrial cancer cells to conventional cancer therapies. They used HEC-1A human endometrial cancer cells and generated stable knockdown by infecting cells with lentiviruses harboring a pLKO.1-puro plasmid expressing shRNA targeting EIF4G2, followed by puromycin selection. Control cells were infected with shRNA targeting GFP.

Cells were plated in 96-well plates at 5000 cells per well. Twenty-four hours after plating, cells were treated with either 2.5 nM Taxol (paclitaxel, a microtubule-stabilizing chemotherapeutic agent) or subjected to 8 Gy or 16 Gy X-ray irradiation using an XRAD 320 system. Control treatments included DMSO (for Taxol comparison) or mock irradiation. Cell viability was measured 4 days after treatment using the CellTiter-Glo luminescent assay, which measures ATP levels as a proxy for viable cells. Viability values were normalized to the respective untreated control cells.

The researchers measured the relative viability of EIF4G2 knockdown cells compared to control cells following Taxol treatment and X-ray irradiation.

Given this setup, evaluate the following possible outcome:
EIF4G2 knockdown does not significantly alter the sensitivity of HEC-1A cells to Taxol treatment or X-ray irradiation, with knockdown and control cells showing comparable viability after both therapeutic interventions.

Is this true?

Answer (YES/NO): NO